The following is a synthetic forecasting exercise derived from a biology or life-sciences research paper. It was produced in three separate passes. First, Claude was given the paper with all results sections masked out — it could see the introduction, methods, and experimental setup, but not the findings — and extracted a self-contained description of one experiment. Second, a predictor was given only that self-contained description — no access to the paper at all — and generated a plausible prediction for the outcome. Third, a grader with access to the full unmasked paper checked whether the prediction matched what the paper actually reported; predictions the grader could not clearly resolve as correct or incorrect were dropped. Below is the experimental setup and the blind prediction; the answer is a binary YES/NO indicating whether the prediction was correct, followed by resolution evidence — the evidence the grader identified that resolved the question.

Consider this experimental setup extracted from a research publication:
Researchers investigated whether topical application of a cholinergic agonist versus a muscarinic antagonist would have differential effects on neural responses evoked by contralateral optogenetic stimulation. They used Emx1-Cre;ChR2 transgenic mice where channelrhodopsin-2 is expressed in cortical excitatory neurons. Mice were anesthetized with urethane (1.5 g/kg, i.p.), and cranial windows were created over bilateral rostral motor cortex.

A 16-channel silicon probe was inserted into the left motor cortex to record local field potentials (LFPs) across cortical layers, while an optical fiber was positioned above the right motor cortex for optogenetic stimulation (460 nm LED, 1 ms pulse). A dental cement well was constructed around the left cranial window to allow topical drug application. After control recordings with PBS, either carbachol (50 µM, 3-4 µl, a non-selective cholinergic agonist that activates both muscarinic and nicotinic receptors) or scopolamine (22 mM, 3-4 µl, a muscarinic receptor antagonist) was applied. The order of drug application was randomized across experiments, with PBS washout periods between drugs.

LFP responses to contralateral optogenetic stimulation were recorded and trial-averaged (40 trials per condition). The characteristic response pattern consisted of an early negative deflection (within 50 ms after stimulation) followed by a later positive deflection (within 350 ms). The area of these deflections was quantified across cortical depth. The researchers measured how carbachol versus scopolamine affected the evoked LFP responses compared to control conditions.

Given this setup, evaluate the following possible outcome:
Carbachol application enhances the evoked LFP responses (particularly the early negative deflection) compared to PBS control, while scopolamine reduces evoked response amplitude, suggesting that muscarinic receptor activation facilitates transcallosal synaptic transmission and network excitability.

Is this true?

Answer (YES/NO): NO